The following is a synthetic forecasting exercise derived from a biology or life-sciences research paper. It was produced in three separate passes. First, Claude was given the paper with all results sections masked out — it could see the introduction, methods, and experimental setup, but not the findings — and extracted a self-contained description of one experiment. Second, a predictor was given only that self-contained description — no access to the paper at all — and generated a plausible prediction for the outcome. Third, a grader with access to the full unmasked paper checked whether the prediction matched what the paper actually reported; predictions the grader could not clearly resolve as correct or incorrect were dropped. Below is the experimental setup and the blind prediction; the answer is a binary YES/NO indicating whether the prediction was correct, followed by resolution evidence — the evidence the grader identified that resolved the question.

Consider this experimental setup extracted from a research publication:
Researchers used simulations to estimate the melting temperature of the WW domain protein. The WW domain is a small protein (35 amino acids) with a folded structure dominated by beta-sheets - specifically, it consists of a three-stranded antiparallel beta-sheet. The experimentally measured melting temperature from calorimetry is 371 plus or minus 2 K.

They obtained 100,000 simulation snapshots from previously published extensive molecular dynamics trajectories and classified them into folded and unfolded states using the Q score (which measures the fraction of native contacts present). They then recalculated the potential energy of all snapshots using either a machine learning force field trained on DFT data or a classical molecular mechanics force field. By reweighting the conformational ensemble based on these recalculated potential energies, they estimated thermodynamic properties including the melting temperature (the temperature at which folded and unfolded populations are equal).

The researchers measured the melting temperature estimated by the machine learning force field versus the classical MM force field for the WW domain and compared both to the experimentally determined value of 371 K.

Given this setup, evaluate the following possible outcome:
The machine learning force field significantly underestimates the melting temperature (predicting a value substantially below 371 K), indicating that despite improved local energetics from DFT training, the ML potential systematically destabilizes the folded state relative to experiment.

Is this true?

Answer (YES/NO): YES